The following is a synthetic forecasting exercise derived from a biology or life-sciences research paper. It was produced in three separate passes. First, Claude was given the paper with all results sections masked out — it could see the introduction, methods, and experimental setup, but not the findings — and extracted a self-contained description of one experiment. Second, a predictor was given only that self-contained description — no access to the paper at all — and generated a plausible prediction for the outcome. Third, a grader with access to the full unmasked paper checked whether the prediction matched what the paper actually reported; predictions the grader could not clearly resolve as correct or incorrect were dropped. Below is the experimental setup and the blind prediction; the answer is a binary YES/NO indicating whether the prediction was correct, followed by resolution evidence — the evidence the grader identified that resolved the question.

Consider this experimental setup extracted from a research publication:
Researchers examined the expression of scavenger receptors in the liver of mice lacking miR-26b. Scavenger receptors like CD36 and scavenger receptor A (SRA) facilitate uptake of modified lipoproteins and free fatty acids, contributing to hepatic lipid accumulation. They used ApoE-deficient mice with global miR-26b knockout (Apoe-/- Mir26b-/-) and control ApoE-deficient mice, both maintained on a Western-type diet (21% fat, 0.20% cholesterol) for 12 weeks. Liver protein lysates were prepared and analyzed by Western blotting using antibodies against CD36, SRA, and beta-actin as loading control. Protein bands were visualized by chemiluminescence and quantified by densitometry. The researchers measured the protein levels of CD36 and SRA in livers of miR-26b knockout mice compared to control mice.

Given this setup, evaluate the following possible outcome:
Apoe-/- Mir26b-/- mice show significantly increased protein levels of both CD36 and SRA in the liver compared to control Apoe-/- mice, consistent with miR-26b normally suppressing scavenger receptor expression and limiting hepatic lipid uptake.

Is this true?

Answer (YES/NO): YES